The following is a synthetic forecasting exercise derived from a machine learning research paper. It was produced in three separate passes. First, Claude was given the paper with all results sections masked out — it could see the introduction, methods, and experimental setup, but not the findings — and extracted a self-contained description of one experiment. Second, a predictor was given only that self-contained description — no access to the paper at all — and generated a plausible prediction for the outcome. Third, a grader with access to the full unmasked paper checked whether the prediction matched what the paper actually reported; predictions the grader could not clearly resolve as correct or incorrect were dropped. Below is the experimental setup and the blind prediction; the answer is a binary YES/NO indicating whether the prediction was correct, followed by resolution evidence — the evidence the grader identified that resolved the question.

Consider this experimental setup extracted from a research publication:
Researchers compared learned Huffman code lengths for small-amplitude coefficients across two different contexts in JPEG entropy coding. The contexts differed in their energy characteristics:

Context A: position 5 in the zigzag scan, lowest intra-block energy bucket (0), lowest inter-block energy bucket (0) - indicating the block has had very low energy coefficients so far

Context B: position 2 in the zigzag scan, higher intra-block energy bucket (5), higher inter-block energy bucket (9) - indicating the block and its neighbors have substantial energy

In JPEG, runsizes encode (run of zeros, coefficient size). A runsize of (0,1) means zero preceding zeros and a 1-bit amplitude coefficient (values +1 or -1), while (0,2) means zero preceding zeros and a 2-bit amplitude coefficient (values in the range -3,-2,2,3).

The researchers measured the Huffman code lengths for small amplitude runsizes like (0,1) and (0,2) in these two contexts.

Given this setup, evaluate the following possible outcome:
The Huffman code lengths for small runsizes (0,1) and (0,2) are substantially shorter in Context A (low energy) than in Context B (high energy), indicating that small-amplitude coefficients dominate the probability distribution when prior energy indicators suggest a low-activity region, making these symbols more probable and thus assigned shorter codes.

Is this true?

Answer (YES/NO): NO